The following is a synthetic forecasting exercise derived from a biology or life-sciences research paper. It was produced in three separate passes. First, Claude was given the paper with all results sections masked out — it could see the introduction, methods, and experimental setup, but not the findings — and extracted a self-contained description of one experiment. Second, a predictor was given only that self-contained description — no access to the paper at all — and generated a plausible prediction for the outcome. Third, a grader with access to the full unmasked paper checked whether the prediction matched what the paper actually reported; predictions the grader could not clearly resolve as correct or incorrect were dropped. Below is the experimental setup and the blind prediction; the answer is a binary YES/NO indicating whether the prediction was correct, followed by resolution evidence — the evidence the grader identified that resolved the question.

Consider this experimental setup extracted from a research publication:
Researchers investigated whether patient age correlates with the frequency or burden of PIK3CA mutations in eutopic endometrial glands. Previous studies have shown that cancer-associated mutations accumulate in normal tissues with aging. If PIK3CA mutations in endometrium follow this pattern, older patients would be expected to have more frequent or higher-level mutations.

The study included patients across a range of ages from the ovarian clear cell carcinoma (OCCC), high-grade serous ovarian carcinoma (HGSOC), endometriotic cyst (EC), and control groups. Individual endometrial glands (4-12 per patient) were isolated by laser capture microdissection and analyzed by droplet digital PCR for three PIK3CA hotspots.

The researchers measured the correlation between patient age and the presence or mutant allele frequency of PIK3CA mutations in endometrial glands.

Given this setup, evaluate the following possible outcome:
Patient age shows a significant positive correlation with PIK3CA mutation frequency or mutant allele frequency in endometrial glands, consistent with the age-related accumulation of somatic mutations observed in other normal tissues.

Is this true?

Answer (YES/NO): NO